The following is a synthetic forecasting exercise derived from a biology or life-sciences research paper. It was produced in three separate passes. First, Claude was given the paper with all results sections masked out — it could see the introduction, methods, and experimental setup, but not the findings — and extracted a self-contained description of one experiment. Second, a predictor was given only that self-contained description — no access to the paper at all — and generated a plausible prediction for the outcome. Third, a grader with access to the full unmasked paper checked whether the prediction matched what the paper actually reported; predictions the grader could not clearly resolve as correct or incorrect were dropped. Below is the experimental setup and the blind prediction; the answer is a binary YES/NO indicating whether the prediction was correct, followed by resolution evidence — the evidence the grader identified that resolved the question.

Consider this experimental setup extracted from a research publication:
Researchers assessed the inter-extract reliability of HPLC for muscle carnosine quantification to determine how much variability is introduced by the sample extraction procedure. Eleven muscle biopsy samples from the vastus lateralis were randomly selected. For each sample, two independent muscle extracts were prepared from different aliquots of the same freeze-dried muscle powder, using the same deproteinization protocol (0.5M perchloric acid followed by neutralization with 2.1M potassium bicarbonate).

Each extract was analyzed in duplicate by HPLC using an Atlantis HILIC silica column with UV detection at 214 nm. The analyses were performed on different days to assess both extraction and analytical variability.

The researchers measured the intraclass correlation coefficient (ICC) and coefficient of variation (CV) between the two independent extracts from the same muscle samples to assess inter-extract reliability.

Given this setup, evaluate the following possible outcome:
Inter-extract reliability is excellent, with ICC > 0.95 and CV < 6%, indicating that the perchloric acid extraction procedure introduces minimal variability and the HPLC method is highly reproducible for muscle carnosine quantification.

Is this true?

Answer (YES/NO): YES